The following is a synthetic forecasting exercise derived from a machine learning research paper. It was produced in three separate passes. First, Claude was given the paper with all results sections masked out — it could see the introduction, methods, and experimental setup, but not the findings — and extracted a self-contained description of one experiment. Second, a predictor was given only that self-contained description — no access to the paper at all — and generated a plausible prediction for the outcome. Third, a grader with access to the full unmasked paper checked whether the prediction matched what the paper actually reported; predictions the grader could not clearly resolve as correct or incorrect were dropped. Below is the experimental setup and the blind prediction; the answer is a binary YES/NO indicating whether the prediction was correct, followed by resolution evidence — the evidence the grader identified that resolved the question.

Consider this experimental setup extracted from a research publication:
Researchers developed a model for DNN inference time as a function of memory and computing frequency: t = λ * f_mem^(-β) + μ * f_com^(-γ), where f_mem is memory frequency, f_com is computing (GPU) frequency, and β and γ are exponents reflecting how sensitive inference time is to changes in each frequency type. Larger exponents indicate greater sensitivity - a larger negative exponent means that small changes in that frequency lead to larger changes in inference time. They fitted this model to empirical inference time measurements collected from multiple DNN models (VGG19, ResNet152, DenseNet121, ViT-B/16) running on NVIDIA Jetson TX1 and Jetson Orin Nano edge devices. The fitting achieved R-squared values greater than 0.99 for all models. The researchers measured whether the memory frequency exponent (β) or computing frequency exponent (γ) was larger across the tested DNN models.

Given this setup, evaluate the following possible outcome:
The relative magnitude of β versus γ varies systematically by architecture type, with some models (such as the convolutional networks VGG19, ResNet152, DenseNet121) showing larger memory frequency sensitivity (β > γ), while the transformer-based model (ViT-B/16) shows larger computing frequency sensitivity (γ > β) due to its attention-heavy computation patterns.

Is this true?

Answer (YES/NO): NO